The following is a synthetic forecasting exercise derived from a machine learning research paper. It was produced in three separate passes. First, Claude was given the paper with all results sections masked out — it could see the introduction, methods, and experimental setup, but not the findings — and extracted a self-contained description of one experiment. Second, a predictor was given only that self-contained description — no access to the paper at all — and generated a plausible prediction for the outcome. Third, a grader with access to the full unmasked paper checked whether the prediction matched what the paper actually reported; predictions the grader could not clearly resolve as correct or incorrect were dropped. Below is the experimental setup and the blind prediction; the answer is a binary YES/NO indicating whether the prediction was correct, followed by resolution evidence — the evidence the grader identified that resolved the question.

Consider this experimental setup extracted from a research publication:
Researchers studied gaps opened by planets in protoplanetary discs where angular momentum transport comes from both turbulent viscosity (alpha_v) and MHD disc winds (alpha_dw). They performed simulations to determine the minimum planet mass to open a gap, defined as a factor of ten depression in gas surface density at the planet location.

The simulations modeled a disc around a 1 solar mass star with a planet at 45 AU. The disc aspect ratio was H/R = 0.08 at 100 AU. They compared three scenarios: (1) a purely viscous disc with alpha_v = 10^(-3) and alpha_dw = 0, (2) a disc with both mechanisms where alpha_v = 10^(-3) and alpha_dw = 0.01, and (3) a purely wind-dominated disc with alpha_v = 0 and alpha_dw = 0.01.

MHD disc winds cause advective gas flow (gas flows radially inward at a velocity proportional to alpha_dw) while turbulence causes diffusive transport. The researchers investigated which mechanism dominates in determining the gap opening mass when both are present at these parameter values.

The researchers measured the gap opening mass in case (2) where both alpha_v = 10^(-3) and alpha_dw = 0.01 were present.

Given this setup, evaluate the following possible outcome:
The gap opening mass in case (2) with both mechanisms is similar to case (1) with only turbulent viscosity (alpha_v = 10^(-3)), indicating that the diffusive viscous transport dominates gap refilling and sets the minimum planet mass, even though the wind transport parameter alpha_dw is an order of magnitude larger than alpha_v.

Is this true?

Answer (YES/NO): YES